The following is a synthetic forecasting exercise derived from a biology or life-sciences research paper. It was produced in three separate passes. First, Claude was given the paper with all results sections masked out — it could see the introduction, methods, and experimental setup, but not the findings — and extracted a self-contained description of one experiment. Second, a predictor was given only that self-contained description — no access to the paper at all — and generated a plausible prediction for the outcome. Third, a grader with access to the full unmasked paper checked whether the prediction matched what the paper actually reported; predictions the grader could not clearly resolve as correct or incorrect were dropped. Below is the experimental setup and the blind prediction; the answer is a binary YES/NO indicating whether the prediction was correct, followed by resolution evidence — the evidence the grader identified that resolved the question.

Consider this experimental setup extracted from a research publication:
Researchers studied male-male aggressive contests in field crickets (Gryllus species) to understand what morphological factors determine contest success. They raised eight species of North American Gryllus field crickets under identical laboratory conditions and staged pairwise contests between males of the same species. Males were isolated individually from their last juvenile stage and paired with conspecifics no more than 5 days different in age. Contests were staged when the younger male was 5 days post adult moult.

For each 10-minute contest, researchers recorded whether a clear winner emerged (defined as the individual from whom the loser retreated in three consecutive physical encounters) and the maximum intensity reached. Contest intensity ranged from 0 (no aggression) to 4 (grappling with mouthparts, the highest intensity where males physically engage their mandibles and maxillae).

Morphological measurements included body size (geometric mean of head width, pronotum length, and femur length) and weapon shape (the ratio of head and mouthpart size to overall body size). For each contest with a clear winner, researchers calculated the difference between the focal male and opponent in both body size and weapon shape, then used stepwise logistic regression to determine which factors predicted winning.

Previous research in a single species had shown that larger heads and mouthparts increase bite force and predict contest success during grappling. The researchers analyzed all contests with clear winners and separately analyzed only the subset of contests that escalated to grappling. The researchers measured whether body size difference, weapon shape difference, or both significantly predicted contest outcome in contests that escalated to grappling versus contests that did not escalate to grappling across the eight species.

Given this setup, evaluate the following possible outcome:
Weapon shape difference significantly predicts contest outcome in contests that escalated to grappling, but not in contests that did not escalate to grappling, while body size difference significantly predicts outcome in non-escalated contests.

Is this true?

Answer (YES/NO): NO